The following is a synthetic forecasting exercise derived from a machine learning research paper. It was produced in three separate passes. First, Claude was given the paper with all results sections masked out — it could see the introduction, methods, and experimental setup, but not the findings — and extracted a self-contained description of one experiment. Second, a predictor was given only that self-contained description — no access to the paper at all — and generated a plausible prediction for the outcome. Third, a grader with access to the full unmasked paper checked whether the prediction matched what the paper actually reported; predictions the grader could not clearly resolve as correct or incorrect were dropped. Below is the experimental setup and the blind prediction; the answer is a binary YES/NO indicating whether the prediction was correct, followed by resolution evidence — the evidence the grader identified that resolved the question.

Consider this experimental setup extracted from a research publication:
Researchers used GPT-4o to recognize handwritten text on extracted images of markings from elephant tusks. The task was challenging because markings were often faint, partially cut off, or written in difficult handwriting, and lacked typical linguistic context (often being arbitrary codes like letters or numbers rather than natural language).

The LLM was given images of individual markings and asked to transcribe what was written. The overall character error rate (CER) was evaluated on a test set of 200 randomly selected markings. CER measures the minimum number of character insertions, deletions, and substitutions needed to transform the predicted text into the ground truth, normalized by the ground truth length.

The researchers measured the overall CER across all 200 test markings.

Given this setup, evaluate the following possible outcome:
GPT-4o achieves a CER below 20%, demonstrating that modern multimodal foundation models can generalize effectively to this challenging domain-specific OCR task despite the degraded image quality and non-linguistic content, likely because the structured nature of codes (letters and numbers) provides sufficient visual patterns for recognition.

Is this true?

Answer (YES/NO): NO